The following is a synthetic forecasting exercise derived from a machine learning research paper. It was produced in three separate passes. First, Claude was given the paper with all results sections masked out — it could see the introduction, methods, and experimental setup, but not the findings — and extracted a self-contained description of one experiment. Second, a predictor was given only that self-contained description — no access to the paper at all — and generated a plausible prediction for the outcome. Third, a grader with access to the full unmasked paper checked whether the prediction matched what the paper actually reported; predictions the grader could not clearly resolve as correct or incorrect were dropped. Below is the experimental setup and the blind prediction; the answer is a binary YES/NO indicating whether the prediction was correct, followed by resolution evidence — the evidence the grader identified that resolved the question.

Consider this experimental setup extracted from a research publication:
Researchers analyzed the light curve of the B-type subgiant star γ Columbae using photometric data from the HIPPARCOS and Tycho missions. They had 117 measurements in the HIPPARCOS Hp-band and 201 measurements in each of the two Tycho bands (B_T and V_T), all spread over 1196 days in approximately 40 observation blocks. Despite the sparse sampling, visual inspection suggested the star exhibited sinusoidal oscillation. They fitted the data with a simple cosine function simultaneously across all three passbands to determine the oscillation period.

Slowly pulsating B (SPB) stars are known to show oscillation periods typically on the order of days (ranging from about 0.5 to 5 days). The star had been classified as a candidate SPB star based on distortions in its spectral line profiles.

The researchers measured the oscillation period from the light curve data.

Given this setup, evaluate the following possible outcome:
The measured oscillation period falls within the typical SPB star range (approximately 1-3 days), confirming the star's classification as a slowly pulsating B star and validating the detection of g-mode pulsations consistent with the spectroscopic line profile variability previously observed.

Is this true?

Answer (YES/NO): NO